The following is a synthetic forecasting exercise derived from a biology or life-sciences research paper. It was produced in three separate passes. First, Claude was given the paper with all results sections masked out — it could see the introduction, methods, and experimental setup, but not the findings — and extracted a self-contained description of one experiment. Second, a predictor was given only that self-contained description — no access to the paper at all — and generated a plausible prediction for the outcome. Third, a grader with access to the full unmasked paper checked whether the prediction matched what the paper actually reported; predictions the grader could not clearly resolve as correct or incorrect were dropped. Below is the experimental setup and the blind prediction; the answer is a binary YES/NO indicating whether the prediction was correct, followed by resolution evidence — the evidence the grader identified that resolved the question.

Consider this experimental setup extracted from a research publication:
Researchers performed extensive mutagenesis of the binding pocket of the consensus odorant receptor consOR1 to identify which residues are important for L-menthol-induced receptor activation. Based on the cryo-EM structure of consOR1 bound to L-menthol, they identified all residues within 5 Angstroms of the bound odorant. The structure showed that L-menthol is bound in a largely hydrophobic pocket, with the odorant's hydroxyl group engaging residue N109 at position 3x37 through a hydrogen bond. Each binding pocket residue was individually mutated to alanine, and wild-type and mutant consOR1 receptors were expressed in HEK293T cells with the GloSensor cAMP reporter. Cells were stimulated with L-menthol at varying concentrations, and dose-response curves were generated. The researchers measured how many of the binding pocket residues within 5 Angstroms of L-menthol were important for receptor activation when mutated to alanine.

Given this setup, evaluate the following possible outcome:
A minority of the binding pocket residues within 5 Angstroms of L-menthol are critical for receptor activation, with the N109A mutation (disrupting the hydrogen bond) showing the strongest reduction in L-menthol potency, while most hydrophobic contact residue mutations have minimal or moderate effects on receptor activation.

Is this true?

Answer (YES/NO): NO